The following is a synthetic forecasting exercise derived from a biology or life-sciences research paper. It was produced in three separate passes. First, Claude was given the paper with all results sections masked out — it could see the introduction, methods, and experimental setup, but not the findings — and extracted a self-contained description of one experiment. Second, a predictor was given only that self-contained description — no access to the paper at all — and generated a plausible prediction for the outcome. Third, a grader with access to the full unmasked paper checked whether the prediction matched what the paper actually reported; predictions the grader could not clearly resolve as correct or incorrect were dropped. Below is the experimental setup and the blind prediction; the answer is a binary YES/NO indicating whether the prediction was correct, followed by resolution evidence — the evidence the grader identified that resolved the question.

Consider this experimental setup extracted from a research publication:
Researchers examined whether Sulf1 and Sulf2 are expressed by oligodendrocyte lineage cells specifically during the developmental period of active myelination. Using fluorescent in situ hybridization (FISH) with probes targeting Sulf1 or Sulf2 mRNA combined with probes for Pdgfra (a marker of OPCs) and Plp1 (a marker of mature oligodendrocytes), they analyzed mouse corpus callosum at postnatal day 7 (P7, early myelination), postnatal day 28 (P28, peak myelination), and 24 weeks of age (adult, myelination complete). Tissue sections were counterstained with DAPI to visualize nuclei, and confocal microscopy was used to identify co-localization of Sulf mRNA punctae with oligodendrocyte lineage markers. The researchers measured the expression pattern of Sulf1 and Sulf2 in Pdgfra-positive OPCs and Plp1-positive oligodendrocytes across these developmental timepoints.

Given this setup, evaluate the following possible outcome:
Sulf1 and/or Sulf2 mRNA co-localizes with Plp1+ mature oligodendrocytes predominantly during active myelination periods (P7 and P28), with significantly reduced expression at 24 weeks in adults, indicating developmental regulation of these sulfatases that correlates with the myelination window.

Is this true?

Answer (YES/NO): YES